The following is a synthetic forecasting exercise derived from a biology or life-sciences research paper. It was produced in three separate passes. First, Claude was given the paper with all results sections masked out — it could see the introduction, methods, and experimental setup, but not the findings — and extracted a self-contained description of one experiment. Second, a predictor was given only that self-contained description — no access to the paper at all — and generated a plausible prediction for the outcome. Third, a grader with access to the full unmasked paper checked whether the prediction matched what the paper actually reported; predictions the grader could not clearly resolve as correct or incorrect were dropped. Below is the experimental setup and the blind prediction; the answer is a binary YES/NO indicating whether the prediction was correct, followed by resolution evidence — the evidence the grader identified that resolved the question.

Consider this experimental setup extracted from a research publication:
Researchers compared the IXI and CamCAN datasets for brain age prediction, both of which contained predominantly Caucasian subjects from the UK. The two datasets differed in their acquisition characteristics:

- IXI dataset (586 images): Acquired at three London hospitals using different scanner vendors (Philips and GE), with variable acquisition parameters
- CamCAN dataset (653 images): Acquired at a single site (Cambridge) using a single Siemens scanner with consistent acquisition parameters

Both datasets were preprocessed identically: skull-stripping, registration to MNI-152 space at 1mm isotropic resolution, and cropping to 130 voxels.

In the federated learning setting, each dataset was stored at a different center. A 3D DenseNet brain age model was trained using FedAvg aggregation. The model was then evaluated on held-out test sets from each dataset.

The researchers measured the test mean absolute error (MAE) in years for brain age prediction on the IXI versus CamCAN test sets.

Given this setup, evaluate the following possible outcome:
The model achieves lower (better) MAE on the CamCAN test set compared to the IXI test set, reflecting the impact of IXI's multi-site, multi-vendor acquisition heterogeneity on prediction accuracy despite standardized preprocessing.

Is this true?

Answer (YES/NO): NO